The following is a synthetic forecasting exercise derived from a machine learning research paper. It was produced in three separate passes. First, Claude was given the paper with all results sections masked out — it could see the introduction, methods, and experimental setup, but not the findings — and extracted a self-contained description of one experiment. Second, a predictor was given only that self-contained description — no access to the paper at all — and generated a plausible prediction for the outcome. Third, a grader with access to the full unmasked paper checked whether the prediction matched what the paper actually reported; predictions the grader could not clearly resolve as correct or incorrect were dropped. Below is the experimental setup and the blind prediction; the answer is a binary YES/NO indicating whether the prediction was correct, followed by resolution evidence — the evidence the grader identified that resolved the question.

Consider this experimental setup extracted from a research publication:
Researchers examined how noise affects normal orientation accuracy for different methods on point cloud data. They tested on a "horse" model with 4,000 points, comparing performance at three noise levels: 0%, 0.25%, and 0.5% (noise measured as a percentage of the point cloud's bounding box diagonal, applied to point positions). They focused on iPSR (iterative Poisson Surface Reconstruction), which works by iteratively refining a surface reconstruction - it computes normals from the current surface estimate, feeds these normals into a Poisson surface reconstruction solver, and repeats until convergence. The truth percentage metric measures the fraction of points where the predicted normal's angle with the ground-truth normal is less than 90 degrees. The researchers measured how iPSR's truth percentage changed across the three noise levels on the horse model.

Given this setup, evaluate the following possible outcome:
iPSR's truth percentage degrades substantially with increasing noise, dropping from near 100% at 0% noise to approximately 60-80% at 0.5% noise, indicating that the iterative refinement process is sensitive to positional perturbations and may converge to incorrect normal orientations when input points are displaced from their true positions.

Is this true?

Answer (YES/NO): NO